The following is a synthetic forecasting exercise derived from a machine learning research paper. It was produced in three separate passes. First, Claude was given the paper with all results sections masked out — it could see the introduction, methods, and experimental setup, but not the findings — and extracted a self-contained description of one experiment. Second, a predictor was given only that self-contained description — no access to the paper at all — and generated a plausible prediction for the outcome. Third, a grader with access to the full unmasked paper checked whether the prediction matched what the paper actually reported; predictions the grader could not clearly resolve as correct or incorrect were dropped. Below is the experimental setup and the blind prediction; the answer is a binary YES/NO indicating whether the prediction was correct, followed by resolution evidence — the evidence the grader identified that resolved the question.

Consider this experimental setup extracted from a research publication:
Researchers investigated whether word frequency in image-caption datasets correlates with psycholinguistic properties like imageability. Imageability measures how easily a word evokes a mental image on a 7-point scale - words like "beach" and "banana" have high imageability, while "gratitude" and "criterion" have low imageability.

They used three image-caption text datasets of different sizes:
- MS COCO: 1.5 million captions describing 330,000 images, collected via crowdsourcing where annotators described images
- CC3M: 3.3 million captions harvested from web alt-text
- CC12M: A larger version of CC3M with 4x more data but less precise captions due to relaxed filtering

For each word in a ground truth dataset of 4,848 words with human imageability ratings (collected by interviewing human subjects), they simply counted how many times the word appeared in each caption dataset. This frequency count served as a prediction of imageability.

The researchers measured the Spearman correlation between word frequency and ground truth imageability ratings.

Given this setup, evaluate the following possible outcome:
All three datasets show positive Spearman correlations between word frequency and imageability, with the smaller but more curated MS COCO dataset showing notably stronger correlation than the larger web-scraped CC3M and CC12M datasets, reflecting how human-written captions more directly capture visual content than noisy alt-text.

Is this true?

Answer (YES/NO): NO